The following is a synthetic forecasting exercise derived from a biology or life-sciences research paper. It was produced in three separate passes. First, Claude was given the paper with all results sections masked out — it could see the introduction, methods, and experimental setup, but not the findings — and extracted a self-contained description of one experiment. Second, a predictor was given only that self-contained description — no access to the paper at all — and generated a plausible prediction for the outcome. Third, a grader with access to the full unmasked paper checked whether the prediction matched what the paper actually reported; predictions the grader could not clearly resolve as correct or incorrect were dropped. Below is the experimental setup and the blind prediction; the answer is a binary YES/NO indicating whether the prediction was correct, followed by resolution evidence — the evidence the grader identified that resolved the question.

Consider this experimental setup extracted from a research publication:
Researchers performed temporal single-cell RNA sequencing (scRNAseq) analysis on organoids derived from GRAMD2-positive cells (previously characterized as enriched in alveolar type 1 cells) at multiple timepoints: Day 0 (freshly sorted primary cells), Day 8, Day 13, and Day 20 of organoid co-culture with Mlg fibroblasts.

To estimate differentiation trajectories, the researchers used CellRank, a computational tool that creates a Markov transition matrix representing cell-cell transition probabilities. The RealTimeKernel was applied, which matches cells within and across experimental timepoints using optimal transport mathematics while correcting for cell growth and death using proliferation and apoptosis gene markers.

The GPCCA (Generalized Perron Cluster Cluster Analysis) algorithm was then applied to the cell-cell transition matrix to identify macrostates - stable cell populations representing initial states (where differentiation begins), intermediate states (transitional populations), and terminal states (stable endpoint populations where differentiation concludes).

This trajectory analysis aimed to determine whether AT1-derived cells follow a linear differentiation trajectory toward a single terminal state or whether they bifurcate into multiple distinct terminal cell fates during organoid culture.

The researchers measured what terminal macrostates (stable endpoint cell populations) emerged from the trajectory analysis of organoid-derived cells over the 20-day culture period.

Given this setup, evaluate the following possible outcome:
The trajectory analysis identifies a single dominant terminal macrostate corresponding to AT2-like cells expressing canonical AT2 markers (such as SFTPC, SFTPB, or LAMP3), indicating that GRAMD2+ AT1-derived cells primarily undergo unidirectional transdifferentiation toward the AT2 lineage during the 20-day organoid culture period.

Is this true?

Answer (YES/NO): NO